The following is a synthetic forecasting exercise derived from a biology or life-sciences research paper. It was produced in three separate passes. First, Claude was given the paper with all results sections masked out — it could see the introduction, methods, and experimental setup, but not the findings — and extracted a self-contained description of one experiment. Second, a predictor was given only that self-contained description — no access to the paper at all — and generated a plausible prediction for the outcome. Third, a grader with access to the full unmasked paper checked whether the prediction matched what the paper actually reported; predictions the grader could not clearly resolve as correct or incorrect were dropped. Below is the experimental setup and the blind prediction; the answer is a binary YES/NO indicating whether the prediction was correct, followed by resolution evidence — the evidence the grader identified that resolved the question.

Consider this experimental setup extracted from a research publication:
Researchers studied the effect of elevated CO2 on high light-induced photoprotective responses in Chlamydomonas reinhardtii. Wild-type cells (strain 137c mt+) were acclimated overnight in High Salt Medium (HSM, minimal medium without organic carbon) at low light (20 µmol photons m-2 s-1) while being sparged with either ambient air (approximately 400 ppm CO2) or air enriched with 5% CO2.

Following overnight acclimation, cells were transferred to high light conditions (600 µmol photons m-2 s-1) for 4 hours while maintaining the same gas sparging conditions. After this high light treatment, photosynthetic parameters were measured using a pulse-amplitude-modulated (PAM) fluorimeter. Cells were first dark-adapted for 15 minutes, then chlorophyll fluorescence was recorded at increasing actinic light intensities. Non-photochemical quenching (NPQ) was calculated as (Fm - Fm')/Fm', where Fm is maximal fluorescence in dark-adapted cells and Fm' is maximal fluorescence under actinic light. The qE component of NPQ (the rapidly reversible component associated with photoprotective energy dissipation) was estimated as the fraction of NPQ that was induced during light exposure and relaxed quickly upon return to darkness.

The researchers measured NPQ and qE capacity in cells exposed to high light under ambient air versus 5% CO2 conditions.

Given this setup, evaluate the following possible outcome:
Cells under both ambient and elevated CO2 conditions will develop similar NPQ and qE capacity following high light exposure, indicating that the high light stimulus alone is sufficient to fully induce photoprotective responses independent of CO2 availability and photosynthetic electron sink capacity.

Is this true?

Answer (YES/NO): NO